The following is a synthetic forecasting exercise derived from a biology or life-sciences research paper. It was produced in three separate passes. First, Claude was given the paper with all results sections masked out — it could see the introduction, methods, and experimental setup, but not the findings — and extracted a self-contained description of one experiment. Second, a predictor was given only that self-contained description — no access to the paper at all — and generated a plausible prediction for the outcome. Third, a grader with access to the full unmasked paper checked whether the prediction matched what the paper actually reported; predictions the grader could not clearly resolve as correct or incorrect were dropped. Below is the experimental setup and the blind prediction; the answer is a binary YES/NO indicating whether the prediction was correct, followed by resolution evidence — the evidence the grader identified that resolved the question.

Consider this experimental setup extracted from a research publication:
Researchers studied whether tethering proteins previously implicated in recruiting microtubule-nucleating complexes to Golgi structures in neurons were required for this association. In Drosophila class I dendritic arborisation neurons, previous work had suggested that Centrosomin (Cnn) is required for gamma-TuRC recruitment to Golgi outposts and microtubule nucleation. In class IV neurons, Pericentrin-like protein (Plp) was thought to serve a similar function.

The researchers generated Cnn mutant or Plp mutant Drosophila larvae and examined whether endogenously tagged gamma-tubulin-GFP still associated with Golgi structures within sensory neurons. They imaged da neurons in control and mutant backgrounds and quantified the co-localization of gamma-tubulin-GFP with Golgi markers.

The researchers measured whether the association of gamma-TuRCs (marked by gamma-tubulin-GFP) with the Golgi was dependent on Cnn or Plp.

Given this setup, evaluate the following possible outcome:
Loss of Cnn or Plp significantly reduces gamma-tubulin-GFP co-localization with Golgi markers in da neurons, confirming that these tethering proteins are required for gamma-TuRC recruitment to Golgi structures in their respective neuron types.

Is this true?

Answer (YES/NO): NO